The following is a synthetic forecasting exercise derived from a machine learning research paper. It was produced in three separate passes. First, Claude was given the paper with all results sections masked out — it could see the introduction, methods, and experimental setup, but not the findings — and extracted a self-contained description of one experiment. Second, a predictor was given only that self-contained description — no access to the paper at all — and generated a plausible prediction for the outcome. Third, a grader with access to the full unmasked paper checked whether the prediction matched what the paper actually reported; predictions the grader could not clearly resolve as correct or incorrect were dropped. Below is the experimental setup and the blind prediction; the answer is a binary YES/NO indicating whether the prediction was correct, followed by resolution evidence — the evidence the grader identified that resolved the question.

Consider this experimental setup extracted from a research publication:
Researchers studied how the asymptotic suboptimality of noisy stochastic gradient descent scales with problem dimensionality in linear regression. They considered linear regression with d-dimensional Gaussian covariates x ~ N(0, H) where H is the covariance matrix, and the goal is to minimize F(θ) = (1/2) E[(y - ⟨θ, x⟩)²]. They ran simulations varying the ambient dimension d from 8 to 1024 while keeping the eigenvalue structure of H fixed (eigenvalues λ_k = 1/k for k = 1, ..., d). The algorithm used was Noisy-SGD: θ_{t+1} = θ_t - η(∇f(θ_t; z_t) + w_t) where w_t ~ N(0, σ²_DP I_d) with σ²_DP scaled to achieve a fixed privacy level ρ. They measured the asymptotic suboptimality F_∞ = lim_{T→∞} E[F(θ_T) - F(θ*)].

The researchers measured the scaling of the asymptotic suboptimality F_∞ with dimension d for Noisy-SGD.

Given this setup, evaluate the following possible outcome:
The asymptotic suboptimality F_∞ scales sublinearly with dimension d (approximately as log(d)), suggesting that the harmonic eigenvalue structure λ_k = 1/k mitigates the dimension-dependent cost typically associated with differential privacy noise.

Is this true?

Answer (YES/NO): NO